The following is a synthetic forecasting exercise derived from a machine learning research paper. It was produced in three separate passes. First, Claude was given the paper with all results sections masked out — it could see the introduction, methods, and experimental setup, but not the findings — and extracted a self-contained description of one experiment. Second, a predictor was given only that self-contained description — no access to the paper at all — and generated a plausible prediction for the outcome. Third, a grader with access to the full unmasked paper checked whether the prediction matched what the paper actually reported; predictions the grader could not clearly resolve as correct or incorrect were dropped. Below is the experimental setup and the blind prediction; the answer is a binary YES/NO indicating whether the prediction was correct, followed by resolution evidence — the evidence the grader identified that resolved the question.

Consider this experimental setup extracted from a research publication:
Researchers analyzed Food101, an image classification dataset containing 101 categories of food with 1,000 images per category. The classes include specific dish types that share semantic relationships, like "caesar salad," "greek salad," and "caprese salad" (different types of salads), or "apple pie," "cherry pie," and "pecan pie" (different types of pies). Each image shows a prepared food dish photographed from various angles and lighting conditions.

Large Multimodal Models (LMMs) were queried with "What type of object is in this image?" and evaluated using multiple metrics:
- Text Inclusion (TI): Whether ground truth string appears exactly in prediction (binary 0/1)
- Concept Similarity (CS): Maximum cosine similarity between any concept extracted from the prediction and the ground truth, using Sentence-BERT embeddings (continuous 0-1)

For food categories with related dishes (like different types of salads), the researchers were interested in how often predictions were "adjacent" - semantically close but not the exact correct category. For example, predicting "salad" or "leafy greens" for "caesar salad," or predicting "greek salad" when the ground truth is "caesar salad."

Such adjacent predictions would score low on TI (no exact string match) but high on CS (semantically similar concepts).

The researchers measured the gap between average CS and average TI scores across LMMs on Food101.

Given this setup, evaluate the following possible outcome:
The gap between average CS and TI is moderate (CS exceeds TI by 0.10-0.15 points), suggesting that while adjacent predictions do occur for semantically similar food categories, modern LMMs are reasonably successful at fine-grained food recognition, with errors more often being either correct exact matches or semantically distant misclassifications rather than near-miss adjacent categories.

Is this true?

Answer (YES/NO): NO